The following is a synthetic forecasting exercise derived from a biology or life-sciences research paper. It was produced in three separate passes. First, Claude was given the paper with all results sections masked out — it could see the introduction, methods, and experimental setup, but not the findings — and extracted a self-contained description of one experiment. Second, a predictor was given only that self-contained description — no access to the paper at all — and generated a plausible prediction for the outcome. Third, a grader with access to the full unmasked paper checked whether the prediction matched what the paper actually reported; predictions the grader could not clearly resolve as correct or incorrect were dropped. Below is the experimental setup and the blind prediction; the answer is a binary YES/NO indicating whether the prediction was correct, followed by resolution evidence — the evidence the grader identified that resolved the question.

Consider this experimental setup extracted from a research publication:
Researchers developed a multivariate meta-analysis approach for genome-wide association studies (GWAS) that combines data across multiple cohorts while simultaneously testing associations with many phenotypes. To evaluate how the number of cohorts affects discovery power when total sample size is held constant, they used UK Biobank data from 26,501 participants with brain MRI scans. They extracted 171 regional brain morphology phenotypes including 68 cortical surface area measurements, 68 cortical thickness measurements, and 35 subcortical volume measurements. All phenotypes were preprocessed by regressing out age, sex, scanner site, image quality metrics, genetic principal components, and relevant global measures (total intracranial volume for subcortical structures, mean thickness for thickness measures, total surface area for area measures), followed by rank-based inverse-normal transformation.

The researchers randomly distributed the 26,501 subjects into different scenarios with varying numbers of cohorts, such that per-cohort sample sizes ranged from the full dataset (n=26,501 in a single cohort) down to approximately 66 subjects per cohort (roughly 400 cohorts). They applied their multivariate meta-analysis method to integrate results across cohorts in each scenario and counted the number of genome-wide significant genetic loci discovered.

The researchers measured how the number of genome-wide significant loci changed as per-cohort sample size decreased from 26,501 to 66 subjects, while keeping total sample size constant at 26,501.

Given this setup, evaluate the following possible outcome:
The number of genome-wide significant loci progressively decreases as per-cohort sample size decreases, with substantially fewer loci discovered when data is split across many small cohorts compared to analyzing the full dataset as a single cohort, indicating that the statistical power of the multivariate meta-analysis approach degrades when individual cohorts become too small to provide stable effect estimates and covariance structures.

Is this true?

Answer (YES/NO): NO